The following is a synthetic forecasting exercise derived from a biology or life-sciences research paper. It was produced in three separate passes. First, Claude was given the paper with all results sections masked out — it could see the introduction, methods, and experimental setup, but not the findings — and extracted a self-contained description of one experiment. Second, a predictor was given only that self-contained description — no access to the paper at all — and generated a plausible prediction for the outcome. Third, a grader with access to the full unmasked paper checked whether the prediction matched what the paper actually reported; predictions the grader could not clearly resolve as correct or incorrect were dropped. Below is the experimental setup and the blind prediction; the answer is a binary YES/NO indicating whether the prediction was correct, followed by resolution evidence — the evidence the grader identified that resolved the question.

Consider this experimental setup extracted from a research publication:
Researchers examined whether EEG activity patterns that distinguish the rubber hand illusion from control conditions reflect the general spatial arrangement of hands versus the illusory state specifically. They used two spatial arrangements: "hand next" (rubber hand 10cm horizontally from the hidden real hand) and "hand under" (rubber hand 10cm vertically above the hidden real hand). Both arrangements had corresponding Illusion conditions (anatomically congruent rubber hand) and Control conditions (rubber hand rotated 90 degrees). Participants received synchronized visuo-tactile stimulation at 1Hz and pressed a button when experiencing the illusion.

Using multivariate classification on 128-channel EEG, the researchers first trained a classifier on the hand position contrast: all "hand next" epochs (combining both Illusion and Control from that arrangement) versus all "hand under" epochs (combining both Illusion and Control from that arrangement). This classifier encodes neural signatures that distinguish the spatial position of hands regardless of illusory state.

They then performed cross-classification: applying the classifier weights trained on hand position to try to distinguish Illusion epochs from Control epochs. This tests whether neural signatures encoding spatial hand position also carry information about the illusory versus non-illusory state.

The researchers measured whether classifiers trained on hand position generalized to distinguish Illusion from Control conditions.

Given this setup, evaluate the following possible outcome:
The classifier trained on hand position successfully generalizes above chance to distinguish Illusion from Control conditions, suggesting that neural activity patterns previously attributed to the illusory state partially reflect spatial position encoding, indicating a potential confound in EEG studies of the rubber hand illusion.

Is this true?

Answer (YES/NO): NO